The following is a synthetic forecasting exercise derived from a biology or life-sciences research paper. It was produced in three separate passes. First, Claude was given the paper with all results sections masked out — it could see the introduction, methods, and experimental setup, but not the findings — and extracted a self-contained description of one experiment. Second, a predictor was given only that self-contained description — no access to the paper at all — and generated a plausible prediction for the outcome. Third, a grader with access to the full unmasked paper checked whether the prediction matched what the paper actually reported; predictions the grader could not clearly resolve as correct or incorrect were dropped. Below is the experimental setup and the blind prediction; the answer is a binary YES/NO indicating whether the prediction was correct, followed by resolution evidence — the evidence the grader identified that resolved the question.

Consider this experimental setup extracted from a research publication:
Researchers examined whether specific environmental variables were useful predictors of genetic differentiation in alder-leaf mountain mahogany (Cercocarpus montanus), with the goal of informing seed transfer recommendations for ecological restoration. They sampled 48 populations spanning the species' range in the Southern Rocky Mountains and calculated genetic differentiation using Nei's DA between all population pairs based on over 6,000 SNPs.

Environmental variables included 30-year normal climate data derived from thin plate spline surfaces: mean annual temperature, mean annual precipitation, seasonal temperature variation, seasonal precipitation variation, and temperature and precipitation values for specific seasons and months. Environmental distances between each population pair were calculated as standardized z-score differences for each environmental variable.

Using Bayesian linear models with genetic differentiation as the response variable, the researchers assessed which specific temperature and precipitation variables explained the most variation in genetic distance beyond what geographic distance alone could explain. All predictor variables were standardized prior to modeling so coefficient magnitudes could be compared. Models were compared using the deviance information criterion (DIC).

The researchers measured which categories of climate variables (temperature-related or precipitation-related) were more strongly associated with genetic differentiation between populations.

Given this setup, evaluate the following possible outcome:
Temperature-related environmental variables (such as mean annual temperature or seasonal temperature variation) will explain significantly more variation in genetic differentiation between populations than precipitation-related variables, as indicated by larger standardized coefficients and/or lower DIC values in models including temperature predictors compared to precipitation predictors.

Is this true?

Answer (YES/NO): NO